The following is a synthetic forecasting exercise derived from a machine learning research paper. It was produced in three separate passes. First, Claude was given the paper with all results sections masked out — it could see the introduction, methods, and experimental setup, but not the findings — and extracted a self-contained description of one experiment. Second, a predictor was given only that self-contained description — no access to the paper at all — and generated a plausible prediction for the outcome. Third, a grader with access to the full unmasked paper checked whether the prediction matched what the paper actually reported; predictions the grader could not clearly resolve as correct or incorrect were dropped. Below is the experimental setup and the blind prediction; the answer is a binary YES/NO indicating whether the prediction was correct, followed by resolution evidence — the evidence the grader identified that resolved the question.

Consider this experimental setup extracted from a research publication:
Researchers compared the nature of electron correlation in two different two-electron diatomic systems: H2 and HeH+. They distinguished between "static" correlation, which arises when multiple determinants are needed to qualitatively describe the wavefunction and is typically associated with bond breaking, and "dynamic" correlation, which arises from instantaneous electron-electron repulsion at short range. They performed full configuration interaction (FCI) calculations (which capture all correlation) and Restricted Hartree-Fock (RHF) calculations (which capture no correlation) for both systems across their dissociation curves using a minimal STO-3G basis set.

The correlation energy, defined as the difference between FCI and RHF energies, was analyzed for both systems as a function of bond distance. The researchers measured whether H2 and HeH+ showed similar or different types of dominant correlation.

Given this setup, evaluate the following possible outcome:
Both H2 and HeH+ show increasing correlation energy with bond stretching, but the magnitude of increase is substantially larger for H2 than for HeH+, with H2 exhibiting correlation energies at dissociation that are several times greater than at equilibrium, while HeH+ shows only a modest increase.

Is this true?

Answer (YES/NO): NO